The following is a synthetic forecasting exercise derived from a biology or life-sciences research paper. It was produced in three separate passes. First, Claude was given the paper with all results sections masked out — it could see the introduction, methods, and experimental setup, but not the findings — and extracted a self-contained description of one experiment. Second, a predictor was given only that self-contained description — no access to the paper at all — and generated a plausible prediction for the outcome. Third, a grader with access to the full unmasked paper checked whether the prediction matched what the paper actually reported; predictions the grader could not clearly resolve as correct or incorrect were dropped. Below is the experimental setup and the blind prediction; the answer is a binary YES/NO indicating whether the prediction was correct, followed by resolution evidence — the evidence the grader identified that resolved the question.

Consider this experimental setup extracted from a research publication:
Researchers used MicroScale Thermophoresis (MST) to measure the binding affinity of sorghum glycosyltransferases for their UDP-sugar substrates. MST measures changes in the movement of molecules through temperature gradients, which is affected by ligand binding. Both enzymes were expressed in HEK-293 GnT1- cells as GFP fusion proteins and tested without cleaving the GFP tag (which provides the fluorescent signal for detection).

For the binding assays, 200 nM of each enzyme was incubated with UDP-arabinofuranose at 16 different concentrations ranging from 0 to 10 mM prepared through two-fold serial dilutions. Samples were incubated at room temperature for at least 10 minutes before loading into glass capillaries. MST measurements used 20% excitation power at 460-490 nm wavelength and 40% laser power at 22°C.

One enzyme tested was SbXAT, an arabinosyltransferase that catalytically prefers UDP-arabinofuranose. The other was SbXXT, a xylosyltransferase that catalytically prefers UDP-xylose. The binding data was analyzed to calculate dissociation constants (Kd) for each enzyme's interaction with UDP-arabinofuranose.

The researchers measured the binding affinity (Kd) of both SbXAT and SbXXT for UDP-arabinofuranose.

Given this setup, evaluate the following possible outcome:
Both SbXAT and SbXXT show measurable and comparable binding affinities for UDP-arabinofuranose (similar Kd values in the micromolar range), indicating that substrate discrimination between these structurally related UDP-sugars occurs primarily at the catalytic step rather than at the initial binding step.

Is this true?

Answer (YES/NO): NO